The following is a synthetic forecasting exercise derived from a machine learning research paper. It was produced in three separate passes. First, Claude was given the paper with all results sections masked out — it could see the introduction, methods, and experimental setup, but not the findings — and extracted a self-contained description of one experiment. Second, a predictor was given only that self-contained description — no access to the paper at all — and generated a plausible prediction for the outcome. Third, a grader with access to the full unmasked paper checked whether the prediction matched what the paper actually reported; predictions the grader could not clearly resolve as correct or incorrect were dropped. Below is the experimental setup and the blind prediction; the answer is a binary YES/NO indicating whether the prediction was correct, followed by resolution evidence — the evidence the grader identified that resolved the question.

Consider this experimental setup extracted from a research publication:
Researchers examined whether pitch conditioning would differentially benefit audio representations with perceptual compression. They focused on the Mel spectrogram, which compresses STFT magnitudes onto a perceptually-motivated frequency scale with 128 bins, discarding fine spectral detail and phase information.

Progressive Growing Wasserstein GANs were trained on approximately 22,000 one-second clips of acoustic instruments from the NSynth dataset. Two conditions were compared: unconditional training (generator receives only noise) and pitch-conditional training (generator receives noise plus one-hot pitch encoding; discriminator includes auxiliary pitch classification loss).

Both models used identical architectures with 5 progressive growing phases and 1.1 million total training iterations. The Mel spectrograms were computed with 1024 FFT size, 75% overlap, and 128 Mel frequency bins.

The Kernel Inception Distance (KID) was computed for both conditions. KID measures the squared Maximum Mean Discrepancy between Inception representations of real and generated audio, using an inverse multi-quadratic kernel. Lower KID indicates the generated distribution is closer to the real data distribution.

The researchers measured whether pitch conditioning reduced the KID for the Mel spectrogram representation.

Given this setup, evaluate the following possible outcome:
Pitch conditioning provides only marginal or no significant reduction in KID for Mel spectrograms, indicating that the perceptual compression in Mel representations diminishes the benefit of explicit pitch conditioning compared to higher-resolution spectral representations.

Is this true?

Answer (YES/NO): YES